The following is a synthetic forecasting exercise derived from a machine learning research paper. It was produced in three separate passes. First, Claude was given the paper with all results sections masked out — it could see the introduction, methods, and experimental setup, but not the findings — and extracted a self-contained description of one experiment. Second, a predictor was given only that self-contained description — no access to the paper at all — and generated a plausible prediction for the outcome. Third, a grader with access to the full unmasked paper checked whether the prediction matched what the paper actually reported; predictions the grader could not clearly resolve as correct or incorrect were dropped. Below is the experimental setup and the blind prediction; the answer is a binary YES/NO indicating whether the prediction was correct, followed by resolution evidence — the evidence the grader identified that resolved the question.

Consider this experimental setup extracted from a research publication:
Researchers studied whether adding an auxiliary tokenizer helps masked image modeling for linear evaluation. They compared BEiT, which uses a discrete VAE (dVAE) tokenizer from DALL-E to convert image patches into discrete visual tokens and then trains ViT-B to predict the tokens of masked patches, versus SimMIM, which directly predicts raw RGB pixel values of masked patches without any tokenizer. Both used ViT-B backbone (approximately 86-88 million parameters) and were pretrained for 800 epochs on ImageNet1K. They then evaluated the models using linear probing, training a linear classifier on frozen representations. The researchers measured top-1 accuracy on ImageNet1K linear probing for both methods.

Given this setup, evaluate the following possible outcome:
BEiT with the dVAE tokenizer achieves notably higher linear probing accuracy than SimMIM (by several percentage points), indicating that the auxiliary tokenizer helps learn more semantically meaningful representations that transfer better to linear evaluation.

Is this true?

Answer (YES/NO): NO